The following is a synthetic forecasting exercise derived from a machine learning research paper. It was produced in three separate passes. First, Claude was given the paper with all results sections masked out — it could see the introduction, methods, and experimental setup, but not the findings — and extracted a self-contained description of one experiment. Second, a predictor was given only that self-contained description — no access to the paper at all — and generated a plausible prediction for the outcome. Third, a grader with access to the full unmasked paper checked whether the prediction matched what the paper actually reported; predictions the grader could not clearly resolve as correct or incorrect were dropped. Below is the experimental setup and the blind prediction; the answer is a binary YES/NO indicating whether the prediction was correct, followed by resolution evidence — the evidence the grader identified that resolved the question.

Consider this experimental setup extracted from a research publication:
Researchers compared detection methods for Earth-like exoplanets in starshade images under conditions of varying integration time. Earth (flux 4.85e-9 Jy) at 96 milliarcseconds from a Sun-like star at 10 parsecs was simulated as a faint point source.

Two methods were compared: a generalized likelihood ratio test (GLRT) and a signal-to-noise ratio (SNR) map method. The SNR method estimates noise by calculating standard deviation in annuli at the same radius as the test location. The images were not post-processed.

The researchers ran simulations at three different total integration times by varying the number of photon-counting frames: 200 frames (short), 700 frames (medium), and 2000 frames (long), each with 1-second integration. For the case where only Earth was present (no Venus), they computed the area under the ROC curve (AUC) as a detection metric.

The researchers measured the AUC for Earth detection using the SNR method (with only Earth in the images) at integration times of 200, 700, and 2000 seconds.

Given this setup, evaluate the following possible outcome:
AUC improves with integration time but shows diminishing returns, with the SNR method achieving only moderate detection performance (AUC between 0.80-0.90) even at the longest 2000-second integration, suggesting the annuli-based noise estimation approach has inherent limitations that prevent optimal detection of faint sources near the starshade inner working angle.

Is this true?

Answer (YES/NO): NO